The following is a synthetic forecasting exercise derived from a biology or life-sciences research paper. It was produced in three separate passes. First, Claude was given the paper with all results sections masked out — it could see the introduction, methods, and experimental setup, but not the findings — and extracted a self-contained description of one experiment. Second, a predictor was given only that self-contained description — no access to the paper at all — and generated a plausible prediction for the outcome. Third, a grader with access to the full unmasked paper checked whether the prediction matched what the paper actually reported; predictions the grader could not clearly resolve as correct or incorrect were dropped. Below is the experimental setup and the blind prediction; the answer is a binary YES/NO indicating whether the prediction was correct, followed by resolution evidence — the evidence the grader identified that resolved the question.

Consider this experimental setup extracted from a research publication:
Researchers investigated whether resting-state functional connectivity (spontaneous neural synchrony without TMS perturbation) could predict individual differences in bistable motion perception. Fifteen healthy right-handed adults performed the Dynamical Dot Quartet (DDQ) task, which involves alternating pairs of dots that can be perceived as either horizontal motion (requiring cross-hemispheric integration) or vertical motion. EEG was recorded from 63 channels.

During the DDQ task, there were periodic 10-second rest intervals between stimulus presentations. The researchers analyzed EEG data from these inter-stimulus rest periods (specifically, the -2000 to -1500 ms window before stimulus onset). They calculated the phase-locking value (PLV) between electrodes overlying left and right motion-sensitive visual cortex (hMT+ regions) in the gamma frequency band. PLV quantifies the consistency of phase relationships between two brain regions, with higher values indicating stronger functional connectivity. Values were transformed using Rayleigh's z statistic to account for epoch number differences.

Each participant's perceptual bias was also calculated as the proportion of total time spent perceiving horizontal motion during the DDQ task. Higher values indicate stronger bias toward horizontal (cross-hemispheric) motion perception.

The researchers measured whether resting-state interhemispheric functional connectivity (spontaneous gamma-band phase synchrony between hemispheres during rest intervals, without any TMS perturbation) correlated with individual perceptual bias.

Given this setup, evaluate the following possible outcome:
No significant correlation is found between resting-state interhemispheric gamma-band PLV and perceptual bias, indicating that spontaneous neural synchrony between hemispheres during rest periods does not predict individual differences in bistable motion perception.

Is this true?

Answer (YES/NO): YES